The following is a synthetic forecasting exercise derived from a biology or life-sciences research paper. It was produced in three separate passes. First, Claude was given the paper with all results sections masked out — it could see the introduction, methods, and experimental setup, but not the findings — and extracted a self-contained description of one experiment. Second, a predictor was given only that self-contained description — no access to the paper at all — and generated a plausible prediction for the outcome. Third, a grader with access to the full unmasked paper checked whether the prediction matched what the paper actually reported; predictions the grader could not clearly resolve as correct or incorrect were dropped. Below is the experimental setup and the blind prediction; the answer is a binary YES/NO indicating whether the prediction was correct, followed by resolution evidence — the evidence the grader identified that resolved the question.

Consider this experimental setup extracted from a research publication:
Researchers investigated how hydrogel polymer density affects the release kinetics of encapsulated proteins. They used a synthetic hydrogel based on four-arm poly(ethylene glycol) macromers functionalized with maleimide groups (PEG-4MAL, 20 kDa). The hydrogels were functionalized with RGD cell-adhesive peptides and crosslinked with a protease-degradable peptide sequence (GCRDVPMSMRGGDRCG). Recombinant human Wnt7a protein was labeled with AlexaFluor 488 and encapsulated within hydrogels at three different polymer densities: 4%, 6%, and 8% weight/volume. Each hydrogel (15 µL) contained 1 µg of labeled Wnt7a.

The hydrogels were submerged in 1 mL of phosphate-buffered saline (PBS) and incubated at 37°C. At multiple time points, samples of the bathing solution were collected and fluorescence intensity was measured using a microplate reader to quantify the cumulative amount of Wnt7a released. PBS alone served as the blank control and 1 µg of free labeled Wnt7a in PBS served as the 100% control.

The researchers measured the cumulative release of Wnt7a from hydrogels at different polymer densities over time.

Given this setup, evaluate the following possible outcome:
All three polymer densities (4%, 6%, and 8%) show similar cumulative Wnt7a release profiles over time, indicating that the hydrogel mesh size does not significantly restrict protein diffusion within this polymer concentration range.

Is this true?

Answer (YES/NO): NO